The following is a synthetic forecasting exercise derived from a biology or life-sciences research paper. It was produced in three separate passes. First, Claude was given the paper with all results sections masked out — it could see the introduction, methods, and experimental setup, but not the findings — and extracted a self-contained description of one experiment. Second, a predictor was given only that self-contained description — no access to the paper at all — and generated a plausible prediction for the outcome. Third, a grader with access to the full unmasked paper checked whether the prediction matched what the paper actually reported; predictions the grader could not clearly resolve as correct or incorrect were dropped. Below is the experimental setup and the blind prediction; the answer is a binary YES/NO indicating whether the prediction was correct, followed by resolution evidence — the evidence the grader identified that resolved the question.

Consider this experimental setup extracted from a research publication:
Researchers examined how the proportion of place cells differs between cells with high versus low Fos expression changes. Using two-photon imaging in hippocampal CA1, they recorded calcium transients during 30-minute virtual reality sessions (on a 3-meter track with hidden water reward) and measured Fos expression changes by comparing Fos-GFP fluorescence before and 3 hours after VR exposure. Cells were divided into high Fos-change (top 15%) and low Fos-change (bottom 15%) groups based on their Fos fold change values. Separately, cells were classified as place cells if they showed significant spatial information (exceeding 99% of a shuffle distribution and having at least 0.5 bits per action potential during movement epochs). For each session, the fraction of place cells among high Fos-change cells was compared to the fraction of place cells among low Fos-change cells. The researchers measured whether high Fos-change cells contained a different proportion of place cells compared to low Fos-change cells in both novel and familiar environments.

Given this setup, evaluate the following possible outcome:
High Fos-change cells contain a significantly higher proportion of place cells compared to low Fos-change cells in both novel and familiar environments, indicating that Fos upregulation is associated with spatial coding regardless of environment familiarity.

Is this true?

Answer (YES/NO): YES